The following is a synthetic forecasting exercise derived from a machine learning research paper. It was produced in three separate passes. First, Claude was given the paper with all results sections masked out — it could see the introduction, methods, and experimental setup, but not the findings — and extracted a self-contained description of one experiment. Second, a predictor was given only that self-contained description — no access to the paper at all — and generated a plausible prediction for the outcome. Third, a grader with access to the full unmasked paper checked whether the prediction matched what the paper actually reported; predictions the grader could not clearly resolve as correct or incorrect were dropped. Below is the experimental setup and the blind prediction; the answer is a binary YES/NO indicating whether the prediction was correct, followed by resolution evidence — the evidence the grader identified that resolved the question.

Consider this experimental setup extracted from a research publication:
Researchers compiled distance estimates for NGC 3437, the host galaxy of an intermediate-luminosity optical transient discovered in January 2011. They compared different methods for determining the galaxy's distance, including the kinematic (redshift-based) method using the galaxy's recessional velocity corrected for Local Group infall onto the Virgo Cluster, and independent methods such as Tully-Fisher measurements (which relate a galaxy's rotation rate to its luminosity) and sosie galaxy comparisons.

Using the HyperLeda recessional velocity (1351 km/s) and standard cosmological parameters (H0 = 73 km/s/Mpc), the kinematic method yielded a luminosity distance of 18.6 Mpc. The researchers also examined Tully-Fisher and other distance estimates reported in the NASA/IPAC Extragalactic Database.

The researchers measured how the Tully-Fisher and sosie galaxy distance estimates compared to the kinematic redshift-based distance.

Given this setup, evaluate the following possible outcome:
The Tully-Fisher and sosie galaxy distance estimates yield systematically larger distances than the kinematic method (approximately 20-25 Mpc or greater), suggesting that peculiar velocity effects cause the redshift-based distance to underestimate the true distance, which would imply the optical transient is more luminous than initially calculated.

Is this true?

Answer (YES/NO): YES